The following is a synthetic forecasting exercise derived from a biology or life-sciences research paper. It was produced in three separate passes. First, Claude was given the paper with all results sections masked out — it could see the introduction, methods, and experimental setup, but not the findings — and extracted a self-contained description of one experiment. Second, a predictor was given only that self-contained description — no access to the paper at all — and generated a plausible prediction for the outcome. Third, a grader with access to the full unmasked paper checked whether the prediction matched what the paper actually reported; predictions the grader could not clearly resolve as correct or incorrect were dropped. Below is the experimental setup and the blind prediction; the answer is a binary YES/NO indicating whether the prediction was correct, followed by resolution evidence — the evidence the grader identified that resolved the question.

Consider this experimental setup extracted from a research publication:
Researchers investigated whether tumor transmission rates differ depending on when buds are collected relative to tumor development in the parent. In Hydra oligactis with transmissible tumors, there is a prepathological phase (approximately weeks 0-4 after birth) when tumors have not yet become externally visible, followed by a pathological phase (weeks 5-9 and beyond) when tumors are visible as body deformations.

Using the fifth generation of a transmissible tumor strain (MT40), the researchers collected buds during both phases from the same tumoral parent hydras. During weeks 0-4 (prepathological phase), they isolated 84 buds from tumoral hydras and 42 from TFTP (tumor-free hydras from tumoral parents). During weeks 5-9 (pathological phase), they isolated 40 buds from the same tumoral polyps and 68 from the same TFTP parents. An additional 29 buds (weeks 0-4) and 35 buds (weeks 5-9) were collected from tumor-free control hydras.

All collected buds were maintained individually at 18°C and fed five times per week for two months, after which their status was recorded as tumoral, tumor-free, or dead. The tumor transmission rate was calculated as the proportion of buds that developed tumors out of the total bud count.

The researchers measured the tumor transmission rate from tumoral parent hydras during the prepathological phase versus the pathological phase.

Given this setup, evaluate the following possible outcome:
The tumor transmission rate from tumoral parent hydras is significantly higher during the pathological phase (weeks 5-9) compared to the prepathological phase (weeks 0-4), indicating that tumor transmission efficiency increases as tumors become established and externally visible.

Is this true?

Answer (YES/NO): YES